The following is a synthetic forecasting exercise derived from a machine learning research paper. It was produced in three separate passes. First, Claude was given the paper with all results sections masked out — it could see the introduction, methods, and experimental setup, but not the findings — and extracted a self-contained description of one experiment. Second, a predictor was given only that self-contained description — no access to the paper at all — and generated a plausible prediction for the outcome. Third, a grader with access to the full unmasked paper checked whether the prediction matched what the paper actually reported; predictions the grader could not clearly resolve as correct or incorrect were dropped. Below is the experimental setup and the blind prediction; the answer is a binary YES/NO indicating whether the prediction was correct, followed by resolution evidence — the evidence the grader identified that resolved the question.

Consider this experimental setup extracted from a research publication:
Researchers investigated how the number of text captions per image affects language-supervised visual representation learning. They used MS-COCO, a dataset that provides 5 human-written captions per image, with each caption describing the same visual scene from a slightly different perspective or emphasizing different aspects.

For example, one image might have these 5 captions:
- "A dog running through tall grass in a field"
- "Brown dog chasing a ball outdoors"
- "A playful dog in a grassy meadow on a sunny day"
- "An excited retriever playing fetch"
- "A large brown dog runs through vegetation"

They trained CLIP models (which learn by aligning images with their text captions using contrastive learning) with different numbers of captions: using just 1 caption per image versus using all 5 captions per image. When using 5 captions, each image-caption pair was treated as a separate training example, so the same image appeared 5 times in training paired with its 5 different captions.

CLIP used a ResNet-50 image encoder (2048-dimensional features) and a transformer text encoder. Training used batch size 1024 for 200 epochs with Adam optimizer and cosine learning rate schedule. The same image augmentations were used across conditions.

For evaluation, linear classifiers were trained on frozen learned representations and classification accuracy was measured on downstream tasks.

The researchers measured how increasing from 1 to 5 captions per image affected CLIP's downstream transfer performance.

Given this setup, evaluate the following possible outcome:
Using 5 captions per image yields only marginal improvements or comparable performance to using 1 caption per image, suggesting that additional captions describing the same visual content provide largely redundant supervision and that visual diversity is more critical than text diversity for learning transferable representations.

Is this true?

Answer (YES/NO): NO